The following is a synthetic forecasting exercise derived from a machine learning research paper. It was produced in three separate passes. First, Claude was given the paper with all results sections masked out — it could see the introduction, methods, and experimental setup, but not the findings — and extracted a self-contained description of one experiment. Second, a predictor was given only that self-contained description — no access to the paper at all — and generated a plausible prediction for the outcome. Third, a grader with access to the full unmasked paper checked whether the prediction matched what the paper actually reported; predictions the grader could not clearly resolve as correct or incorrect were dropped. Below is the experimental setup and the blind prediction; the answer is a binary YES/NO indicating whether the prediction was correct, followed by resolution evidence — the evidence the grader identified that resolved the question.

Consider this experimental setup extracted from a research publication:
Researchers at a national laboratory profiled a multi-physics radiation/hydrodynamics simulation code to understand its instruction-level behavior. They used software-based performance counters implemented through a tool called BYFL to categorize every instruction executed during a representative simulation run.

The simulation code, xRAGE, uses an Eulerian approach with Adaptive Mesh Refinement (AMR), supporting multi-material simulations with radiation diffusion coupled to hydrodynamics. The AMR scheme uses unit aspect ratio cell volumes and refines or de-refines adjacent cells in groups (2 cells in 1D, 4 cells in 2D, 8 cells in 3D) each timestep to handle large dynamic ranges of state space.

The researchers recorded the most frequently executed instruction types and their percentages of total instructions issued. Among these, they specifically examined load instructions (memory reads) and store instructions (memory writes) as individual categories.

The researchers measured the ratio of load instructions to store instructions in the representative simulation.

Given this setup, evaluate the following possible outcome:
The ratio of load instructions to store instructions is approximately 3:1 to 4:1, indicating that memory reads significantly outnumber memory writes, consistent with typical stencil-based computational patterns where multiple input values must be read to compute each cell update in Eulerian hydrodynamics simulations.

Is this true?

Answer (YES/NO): NO